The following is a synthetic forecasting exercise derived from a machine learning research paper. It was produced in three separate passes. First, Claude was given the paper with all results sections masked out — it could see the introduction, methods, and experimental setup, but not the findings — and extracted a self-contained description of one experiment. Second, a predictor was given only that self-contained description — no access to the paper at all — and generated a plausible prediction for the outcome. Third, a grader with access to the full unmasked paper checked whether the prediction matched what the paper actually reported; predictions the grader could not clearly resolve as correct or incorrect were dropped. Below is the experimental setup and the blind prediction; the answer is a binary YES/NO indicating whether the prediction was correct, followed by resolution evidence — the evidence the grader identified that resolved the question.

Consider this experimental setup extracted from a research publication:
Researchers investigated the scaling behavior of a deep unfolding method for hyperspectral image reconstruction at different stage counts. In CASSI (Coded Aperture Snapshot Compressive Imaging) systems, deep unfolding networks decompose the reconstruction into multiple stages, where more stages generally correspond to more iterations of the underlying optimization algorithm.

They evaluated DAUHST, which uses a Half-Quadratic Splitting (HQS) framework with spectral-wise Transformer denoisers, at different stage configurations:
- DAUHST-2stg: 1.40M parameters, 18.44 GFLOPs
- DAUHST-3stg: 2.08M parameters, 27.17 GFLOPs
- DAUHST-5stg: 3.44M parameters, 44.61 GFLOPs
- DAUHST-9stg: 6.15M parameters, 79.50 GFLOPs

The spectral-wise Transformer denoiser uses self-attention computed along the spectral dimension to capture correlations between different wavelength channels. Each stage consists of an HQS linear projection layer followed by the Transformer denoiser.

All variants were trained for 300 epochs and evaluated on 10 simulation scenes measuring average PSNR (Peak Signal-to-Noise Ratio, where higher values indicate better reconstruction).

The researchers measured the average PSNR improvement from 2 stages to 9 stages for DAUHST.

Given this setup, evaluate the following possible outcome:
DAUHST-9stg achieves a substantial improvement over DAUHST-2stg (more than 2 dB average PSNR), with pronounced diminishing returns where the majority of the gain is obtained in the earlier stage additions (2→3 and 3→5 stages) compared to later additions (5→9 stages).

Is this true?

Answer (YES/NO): YES